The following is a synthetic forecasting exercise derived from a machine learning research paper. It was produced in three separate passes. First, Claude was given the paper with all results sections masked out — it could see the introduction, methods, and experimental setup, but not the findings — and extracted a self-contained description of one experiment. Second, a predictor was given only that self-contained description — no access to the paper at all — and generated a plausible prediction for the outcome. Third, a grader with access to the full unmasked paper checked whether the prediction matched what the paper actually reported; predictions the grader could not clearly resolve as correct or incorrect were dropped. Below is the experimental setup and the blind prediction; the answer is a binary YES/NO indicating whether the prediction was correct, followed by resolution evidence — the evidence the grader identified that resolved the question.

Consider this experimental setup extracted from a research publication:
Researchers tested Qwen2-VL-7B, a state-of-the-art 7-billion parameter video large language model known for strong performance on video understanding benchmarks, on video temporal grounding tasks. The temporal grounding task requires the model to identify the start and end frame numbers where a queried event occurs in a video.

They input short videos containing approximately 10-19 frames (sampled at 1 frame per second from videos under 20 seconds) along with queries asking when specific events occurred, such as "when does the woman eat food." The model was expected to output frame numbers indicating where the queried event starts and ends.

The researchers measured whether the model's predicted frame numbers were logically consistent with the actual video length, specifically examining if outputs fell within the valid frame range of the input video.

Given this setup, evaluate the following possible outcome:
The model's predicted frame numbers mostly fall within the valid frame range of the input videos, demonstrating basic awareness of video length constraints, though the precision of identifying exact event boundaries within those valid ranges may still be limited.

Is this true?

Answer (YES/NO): NO